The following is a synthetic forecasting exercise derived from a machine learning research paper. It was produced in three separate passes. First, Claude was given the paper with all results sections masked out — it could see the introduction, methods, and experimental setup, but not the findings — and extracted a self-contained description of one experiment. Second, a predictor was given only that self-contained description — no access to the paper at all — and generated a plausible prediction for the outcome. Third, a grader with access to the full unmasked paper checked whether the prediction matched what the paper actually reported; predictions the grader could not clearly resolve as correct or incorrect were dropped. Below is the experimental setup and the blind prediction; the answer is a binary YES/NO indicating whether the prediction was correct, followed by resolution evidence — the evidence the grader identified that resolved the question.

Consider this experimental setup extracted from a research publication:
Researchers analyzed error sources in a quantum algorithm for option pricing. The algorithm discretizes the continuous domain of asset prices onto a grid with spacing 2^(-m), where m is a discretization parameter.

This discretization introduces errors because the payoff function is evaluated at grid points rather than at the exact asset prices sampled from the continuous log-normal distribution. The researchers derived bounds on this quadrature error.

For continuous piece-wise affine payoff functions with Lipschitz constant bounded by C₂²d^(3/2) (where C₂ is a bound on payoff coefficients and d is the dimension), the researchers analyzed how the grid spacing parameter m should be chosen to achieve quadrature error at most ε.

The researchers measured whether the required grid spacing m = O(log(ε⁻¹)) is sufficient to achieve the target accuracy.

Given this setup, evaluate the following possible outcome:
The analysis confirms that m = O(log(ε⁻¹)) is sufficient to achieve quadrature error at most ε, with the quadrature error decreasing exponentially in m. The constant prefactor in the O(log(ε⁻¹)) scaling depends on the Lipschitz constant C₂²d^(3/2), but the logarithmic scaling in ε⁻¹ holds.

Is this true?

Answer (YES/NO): NO